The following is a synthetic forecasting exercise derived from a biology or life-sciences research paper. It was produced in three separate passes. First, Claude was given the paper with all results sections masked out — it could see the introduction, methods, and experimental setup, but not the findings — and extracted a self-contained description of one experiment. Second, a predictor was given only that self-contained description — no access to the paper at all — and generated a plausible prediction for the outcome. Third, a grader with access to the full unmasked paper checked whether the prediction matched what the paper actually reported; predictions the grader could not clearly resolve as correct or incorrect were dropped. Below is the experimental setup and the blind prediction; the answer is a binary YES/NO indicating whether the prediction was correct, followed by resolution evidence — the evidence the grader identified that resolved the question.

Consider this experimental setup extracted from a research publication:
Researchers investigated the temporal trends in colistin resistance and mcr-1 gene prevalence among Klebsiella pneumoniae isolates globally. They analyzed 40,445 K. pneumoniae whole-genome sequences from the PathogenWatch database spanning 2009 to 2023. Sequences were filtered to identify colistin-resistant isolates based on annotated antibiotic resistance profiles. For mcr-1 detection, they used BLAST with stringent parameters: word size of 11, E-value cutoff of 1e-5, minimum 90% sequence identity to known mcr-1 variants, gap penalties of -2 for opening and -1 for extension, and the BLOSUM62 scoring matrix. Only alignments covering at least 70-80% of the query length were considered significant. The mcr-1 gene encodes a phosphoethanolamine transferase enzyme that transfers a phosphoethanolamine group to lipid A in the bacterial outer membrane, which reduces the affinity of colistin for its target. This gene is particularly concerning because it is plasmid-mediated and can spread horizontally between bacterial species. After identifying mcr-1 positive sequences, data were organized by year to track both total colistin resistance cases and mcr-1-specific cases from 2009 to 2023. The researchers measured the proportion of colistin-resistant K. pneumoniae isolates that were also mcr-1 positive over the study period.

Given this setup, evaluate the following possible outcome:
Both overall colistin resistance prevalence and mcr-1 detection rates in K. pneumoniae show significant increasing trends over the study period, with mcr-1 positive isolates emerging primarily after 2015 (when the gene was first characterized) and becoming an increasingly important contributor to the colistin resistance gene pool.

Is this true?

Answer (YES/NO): NO